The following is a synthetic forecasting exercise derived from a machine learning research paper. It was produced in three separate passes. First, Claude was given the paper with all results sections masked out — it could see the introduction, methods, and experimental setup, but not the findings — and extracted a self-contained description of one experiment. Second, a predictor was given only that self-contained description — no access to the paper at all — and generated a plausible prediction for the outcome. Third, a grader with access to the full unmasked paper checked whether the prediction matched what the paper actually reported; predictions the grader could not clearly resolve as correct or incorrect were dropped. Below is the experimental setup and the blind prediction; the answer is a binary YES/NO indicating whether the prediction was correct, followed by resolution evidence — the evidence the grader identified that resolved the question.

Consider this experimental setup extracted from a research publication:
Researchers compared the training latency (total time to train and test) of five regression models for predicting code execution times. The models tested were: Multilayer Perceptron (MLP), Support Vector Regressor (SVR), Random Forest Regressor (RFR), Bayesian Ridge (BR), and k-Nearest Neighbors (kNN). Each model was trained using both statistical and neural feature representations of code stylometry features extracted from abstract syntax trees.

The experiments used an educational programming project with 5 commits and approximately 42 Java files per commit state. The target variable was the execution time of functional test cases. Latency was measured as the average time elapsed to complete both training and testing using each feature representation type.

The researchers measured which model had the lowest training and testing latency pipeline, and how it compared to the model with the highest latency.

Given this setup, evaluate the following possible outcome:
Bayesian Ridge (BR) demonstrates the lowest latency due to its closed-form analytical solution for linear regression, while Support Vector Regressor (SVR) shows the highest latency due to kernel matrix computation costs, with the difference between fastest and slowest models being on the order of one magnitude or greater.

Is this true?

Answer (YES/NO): NO